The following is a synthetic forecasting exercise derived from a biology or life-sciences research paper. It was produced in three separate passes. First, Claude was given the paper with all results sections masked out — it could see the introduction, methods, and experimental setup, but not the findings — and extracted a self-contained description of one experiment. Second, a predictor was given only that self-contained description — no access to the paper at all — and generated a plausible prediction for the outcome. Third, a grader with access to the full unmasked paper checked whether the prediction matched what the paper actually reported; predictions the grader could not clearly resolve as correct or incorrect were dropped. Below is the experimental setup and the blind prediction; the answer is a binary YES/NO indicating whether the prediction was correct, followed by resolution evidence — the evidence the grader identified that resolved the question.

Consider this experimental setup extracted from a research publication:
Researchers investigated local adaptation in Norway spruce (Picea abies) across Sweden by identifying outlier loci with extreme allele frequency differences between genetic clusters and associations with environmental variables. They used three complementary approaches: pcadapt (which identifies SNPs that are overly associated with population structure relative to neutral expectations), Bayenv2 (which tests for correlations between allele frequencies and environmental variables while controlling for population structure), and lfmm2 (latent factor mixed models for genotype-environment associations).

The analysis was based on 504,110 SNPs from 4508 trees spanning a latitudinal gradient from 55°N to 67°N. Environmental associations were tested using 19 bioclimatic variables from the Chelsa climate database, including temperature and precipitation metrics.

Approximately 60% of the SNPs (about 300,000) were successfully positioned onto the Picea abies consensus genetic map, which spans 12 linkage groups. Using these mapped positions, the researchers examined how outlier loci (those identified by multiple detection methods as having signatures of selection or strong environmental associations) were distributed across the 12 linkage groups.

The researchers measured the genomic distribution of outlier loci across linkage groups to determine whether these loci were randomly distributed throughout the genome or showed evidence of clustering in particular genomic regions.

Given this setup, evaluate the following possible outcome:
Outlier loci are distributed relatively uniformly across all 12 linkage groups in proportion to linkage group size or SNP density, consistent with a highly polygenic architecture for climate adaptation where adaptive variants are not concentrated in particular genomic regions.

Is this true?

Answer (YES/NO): NO